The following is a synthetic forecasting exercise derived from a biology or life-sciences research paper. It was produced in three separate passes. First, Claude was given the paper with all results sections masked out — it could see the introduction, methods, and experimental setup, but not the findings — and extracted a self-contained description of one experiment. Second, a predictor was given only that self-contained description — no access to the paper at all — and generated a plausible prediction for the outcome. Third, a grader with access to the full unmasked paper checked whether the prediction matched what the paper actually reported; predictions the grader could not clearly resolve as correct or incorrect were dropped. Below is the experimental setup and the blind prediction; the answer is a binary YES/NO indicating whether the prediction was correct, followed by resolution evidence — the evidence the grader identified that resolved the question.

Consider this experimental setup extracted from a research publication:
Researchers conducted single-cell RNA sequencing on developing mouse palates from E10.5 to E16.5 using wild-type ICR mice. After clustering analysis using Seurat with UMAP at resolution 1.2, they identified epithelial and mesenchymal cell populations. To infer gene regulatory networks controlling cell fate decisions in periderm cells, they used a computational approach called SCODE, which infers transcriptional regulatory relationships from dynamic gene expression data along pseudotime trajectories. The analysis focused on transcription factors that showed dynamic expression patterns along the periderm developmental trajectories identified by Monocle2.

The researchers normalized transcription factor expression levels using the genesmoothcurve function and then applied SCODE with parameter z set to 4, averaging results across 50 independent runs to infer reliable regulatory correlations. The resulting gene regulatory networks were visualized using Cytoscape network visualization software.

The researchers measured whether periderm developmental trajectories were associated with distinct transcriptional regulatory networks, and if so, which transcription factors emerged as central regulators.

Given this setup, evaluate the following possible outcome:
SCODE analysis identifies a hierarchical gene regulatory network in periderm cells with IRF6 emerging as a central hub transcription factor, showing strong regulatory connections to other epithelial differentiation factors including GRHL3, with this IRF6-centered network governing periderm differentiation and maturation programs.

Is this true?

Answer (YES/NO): NO